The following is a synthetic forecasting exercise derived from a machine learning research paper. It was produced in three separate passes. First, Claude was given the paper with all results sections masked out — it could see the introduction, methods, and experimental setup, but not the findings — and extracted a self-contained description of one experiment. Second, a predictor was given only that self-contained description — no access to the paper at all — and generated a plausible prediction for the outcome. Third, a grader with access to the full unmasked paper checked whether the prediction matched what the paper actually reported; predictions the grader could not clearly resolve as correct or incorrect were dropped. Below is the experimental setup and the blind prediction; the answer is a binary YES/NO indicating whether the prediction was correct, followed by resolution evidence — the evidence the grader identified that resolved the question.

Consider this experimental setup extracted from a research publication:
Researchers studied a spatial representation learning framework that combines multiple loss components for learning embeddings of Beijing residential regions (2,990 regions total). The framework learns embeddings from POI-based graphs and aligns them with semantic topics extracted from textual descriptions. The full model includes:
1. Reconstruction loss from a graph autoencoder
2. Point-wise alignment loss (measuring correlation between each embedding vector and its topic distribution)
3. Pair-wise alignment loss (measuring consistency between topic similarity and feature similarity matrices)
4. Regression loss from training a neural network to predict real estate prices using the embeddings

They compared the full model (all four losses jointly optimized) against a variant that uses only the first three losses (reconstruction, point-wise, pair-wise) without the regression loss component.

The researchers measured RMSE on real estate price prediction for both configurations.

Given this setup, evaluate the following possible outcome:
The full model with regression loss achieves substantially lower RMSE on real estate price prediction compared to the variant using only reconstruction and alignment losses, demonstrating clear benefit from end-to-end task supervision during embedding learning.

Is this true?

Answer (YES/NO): YES